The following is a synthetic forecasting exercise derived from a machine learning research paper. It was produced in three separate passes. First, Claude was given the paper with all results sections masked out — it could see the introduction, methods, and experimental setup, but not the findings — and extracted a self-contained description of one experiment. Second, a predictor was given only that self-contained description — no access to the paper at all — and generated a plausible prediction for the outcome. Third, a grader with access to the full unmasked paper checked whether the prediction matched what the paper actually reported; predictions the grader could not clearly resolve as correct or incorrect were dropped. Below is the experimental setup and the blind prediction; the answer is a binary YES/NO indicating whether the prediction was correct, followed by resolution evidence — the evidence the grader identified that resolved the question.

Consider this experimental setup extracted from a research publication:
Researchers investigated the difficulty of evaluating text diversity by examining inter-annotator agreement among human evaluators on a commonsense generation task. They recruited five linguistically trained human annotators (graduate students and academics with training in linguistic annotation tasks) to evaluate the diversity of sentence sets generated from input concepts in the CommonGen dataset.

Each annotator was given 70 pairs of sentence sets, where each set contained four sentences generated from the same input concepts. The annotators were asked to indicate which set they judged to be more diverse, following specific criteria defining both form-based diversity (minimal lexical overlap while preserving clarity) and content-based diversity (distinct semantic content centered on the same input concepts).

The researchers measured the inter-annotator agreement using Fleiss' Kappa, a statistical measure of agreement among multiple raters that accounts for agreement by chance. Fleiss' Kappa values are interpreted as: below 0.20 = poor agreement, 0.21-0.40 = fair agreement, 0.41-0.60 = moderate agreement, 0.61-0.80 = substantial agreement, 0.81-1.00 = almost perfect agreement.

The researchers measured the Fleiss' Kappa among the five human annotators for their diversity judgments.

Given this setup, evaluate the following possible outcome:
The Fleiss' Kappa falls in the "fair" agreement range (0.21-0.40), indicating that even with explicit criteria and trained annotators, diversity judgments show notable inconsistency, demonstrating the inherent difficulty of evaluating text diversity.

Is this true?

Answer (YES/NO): NO